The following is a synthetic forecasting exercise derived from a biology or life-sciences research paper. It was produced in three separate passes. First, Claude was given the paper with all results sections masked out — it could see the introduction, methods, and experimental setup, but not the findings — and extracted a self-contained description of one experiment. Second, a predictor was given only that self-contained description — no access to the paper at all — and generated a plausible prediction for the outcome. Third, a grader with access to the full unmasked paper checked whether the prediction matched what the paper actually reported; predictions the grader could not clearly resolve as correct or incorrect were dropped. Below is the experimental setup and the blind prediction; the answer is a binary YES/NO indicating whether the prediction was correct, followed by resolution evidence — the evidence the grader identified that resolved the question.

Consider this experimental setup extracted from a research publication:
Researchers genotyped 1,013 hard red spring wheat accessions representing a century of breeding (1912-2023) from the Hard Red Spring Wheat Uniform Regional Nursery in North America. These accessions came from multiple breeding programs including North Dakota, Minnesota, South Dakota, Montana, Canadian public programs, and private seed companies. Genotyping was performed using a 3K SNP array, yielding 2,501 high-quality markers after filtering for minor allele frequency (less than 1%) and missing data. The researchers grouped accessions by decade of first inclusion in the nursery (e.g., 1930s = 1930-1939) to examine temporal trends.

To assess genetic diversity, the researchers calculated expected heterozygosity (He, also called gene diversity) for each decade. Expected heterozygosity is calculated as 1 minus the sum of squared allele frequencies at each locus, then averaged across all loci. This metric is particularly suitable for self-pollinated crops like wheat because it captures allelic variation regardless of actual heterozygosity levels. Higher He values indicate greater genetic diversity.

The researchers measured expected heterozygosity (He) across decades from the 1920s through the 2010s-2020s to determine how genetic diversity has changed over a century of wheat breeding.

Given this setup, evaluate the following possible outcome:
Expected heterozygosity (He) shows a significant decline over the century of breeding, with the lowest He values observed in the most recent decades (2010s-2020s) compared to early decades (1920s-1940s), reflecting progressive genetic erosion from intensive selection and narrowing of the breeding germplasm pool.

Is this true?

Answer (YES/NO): NO